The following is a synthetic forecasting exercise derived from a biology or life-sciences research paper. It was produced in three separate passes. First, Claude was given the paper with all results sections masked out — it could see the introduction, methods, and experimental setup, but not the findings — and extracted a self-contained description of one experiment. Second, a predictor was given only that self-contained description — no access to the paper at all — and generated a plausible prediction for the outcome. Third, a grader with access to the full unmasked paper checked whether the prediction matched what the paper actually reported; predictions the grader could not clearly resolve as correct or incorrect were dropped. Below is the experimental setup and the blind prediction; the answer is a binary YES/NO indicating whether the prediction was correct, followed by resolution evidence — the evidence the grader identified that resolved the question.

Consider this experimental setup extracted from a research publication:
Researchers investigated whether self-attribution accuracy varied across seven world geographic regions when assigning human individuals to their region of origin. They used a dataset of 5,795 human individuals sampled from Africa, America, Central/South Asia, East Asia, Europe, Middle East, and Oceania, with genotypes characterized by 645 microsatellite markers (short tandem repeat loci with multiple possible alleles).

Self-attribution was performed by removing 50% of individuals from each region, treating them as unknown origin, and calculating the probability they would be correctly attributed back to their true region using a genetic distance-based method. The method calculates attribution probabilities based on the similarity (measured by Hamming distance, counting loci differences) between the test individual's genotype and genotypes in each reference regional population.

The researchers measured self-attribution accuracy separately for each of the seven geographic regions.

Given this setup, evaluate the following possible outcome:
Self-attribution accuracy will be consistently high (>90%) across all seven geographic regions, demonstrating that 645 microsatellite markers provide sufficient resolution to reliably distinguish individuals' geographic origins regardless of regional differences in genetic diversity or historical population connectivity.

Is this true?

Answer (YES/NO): NO